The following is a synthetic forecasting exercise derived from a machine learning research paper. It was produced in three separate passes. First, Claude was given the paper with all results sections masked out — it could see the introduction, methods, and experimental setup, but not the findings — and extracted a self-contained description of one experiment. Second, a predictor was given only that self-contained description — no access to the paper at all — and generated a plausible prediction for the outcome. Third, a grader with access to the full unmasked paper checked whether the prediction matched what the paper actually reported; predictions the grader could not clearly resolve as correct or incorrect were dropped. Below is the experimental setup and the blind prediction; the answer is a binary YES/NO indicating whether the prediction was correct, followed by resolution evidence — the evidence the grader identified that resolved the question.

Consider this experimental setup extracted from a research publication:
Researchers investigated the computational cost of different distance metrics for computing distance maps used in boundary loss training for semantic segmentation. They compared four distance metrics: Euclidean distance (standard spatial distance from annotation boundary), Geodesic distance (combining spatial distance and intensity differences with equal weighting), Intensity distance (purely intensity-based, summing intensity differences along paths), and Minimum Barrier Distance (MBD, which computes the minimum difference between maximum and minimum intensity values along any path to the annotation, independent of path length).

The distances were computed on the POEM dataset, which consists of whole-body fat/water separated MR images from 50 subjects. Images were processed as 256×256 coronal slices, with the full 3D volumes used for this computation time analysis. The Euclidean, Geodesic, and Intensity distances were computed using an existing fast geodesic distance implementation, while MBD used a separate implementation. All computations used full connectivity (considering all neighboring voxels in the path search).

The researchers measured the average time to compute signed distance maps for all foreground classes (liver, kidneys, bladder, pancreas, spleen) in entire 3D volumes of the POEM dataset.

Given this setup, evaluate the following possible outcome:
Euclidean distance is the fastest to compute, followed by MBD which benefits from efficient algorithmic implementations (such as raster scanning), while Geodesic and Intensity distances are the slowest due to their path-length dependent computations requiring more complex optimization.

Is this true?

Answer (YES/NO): NO